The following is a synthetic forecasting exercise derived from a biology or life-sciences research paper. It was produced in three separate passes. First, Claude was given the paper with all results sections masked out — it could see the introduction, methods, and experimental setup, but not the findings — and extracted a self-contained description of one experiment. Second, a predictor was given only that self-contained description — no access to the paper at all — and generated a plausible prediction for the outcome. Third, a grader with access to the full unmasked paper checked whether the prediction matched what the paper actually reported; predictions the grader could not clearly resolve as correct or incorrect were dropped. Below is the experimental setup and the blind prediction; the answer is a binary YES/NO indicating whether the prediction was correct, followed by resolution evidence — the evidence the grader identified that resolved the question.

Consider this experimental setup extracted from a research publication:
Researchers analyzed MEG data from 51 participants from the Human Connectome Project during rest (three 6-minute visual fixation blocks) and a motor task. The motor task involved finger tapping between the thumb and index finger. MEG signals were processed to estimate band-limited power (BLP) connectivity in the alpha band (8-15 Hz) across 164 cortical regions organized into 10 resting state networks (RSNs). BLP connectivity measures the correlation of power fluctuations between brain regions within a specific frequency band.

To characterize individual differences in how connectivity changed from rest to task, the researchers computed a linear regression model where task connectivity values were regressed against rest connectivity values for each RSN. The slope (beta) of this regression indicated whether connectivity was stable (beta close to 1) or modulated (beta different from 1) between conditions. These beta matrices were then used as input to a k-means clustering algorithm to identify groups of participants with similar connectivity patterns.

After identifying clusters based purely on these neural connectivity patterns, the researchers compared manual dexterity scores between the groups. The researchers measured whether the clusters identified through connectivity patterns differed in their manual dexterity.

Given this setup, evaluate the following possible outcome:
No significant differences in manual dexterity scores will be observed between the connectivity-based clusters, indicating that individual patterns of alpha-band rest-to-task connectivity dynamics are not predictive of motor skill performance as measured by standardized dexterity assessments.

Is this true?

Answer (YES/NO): NO